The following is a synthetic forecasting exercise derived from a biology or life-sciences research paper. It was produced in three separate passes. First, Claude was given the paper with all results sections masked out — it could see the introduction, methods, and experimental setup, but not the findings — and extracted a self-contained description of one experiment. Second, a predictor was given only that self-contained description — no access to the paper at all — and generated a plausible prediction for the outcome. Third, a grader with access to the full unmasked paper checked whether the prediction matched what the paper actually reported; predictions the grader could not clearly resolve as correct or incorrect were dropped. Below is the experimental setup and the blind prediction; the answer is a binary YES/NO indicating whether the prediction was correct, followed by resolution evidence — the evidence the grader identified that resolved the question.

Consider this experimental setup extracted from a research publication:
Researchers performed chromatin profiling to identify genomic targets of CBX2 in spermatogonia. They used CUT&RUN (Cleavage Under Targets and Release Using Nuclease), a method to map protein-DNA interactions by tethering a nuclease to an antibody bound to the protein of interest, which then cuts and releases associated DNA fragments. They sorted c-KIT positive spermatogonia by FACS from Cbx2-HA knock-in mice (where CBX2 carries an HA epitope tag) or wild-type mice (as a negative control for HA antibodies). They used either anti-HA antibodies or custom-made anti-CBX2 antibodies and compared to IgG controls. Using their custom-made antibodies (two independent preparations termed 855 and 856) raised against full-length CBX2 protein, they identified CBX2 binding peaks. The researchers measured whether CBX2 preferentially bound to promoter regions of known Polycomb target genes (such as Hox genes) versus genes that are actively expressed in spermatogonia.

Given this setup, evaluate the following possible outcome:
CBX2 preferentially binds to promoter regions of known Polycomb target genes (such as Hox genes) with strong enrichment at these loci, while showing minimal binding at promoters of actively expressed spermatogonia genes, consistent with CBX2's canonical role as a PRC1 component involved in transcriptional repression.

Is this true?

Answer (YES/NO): YES